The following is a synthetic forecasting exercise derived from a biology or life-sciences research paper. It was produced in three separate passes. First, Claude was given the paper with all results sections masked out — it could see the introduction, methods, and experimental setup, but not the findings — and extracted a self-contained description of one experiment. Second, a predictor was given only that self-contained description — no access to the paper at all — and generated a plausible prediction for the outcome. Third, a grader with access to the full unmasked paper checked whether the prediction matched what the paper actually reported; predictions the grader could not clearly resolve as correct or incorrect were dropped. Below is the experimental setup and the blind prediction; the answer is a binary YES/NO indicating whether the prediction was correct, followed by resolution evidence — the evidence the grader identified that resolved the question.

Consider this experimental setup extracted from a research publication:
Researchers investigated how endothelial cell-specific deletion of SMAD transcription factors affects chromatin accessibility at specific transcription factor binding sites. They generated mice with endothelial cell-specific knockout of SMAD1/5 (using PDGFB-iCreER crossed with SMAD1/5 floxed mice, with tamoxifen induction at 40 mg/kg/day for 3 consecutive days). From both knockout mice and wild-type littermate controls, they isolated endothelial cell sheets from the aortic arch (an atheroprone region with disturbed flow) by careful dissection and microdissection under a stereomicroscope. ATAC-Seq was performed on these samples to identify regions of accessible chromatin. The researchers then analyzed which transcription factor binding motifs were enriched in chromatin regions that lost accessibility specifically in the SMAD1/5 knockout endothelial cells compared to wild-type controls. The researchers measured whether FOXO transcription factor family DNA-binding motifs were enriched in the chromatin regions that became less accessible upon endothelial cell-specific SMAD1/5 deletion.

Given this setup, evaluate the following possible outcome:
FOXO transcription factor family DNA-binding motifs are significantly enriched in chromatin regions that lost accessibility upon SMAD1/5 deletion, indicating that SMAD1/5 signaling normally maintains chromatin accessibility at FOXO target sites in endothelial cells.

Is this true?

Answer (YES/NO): YES